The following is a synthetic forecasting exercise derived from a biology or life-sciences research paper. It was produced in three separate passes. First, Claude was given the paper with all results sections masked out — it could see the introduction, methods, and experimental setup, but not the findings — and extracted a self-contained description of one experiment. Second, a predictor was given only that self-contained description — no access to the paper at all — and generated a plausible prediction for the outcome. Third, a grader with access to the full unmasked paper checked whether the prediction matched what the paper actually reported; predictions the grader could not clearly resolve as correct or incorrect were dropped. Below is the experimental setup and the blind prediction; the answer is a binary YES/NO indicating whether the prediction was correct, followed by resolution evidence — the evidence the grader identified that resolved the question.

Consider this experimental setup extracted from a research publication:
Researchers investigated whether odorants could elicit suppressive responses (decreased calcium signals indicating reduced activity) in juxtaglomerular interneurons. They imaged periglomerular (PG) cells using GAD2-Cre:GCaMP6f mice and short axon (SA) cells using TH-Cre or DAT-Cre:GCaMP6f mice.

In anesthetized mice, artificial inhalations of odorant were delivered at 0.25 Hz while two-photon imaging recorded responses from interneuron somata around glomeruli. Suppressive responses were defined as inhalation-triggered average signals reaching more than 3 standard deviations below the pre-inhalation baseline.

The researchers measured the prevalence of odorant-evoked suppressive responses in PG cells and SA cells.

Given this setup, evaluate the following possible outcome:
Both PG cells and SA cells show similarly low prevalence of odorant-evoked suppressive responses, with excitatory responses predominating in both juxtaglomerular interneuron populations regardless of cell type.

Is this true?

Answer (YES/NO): YES